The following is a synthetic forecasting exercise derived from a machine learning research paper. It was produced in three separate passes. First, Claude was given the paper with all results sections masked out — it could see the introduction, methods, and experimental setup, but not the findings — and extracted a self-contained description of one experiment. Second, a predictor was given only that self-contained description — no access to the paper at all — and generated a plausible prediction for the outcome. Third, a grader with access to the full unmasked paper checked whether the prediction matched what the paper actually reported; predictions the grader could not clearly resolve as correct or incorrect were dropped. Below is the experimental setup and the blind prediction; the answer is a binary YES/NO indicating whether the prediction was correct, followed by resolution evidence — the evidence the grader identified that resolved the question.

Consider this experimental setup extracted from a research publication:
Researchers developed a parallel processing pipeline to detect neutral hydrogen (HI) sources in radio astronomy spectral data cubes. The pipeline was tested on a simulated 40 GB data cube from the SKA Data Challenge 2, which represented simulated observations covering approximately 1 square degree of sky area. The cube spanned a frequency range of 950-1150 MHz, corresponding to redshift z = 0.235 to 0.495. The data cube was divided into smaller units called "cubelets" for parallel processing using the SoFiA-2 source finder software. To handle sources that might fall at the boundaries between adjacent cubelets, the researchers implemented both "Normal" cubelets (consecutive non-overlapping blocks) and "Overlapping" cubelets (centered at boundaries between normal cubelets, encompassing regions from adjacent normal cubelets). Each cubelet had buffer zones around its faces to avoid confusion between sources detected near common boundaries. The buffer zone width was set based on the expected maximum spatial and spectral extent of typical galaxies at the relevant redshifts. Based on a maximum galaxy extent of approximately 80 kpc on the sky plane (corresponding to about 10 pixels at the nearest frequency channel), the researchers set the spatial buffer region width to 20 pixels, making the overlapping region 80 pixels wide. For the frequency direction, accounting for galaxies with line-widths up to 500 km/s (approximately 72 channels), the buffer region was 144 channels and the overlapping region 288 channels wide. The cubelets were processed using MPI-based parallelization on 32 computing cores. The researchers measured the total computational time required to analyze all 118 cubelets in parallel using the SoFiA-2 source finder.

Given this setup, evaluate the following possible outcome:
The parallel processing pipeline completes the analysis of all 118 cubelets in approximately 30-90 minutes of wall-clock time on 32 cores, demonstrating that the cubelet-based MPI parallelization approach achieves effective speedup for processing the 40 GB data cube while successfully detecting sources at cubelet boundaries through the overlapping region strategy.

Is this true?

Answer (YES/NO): NO